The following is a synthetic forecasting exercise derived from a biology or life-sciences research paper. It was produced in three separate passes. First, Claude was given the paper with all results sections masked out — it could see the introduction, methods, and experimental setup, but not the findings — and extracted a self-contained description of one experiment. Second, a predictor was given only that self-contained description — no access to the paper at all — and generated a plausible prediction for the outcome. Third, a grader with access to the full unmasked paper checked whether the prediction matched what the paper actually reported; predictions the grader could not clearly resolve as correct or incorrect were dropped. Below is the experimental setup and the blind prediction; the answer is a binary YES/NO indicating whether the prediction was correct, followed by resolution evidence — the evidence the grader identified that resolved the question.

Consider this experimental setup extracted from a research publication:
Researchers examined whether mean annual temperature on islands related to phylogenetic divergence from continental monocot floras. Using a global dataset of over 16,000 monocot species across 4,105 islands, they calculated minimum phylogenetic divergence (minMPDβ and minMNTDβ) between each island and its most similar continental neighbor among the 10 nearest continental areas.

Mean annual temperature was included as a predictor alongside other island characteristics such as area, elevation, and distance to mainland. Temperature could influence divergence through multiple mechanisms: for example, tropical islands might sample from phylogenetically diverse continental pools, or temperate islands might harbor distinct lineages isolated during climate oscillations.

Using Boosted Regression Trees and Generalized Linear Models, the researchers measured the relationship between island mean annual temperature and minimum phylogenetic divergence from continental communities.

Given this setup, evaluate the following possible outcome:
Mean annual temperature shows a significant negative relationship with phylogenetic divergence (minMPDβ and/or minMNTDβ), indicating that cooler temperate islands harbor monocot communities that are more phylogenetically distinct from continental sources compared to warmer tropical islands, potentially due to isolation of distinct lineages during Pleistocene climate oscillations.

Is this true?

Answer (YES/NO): NO